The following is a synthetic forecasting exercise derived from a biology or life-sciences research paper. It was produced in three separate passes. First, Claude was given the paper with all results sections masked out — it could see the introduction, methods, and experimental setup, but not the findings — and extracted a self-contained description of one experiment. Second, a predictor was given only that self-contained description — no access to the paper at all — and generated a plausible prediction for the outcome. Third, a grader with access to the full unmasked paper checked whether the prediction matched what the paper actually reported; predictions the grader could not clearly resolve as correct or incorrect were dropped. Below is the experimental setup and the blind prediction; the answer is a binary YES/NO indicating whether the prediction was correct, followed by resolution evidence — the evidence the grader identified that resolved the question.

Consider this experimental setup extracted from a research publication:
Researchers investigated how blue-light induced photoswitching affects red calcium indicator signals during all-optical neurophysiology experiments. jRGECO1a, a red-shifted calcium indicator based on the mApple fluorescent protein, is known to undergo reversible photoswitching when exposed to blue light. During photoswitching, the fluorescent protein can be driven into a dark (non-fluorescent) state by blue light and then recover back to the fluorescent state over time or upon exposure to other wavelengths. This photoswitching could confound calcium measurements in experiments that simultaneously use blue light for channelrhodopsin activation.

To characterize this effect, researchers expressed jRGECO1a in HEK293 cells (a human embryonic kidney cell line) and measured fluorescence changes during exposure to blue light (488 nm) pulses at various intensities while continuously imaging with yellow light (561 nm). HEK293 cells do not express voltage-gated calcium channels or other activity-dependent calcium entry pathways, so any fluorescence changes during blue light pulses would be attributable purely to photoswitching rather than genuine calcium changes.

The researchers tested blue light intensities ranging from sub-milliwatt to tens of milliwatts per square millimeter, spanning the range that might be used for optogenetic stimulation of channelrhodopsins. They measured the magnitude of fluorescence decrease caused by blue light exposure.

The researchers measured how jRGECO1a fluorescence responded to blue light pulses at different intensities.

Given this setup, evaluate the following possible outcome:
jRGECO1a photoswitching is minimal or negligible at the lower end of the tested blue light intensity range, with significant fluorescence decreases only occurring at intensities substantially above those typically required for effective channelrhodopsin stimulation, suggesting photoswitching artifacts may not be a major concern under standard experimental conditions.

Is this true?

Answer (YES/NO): YES